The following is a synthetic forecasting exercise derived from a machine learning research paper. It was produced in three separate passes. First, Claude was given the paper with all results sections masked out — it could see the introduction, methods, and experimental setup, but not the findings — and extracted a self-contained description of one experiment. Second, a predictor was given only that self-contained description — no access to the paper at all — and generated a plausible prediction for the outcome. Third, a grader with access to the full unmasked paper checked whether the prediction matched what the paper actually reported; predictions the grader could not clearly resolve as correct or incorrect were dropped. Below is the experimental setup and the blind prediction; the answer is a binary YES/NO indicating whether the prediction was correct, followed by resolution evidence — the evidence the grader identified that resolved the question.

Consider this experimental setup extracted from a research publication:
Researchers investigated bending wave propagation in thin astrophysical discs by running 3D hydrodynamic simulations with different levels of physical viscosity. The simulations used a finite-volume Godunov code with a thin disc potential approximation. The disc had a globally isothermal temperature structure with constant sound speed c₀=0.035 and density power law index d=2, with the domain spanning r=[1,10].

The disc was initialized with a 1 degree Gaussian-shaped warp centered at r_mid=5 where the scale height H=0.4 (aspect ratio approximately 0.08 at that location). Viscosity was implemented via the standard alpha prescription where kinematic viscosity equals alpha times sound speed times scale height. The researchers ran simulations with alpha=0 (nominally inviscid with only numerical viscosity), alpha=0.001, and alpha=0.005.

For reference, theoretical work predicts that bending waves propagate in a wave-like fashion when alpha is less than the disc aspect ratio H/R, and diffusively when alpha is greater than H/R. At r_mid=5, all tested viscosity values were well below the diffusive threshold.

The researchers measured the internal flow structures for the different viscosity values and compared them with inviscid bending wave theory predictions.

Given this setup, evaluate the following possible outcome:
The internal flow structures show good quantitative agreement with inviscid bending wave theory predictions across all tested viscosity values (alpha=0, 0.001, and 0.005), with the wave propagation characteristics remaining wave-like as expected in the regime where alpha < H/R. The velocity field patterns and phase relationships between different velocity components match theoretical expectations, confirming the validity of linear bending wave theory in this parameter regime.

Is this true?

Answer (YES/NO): NO